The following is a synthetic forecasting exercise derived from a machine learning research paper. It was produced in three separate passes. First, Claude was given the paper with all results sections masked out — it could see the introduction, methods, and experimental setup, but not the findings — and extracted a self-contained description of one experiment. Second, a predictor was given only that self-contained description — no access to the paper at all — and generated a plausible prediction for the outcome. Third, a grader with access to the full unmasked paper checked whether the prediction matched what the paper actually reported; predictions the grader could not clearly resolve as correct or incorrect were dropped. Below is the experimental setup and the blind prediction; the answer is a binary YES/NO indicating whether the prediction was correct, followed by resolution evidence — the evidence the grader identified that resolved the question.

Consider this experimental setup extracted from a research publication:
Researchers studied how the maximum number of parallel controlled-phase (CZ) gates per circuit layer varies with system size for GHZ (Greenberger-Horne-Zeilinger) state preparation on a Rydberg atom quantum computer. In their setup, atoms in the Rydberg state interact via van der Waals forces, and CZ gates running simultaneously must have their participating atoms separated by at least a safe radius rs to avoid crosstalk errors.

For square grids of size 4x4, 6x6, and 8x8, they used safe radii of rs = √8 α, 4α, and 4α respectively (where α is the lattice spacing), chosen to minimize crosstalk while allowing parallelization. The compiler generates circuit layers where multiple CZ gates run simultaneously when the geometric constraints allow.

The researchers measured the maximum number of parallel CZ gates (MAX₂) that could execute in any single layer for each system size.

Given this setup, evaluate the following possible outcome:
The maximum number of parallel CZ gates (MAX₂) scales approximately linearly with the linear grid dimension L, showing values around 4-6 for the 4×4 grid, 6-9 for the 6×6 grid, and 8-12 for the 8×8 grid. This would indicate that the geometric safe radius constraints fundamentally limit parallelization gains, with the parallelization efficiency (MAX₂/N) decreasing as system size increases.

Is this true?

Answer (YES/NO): NO